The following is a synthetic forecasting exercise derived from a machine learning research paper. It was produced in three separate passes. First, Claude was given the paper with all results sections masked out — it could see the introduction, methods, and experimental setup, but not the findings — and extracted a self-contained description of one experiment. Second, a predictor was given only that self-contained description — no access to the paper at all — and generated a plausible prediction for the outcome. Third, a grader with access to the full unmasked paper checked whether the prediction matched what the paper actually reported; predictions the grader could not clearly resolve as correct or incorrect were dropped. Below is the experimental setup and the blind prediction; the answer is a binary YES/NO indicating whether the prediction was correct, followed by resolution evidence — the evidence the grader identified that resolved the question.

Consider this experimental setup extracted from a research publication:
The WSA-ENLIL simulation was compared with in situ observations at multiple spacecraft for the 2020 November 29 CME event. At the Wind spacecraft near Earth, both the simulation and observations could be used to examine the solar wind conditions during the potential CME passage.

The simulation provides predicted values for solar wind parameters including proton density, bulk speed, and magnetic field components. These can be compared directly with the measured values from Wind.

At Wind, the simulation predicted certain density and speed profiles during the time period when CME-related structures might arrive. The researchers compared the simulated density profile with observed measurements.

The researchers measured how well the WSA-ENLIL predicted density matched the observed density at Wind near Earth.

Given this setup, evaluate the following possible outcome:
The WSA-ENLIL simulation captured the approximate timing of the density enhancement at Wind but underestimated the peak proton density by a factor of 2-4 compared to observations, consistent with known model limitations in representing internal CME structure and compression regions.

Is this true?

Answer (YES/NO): NO